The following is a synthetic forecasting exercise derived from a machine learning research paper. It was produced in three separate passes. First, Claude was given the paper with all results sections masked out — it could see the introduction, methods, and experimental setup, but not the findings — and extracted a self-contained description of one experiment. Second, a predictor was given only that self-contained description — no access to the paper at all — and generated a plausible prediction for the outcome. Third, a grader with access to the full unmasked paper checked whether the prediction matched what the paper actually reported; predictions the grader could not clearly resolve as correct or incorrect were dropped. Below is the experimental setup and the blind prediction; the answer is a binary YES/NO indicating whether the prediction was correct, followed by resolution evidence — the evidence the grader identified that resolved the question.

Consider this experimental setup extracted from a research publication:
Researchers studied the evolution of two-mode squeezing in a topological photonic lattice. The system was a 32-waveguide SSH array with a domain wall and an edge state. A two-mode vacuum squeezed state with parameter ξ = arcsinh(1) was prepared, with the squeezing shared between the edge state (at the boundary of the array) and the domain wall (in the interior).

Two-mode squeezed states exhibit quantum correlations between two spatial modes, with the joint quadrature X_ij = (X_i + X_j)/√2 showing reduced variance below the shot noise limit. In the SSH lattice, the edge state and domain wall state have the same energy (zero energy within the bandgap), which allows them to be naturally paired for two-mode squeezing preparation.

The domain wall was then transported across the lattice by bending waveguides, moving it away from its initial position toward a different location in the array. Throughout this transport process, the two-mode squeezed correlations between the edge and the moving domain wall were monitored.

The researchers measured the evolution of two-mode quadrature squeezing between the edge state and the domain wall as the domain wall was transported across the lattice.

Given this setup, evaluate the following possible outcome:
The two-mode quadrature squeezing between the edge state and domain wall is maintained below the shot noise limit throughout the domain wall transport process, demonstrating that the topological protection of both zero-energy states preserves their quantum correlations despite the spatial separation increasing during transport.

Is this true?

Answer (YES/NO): YES